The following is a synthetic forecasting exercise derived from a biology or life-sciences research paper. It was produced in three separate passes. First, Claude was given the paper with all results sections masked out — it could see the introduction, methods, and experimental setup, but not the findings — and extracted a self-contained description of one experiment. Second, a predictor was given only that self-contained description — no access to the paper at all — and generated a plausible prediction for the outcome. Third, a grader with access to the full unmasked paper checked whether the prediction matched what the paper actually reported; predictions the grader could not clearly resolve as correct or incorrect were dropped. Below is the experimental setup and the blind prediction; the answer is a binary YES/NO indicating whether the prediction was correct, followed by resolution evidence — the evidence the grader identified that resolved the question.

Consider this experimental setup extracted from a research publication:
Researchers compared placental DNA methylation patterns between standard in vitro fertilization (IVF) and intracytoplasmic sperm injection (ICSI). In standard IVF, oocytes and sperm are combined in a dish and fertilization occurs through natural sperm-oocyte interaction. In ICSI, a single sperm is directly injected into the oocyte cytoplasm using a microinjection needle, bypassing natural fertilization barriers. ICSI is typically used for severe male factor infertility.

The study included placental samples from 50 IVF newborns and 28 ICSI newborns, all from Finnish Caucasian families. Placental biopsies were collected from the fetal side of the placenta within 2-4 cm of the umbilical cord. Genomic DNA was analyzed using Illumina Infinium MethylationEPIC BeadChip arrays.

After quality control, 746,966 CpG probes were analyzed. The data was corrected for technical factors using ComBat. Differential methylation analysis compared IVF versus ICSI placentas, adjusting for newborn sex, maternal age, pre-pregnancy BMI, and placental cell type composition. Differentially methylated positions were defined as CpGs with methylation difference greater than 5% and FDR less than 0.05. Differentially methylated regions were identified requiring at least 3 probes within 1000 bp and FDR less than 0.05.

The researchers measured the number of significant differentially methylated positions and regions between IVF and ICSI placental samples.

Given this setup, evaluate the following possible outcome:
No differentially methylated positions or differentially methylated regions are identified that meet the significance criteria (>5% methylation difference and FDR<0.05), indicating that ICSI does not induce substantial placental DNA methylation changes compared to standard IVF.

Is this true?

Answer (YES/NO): YES